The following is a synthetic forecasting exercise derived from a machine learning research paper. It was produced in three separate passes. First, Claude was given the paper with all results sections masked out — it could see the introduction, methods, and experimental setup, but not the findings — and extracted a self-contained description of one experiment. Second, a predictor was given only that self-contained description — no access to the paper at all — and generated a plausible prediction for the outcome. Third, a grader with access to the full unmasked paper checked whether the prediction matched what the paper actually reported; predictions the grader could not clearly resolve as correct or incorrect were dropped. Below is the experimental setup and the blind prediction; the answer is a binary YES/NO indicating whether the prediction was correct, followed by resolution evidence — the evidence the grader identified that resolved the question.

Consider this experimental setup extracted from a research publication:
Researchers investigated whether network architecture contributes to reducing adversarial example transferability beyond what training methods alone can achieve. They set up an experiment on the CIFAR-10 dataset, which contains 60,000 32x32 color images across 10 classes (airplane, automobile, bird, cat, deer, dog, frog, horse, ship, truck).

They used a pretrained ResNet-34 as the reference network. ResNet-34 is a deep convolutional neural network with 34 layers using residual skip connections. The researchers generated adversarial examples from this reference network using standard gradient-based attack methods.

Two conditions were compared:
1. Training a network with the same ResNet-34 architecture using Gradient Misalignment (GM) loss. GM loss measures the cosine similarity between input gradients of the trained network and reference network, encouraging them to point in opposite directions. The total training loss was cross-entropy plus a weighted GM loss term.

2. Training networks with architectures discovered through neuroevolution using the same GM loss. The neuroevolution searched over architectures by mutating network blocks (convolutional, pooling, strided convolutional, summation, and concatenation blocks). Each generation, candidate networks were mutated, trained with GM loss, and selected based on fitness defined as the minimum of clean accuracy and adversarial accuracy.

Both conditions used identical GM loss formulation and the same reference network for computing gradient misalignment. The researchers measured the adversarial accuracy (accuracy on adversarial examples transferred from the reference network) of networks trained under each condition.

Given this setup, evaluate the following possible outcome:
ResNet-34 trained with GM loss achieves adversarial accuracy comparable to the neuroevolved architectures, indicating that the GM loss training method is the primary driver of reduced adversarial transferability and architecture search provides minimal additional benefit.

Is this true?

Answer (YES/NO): NO